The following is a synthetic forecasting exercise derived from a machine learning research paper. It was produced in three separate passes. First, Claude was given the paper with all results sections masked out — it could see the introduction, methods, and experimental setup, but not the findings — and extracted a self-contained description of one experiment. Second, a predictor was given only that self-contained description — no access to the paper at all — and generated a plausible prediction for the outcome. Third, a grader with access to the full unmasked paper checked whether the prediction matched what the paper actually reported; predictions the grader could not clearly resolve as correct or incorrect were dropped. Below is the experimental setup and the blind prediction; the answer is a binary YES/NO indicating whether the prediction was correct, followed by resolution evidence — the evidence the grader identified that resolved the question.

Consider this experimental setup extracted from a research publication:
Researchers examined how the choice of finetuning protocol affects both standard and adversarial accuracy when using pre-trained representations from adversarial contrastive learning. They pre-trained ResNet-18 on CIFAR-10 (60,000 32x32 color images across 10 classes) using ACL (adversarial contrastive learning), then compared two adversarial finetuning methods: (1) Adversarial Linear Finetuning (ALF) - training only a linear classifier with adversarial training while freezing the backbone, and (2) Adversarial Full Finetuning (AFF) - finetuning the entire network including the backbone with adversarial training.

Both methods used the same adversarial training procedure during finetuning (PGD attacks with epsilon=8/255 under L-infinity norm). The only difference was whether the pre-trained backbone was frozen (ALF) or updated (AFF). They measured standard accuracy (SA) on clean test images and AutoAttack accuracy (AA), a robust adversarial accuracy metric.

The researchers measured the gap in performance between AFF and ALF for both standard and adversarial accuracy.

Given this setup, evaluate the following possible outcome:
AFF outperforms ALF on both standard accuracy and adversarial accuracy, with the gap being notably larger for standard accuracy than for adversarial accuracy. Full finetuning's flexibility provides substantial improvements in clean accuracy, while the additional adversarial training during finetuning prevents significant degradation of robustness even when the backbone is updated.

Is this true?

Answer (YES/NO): NO